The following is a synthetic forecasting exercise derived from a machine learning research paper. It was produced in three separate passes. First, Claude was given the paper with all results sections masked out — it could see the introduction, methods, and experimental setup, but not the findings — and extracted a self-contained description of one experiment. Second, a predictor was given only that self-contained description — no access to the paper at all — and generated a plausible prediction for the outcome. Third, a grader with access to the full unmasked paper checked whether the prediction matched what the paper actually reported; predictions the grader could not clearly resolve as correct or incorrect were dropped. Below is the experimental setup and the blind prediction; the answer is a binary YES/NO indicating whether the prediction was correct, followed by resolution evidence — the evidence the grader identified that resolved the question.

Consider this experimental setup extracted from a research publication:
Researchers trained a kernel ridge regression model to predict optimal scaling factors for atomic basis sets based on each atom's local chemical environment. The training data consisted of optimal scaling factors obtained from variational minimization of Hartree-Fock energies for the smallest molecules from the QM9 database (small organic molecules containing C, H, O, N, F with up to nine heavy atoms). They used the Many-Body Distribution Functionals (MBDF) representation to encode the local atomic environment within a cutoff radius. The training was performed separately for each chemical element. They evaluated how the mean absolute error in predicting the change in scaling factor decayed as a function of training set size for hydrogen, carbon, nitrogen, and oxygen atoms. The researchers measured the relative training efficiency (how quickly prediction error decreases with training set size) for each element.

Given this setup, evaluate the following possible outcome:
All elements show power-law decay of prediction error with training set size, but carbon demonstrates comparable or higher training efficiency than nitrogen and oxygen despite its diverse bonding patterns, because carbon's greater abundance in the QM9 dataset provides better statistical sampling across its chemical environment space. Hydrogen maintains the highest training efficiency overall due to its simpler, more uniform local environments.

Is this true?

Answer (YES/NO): NO